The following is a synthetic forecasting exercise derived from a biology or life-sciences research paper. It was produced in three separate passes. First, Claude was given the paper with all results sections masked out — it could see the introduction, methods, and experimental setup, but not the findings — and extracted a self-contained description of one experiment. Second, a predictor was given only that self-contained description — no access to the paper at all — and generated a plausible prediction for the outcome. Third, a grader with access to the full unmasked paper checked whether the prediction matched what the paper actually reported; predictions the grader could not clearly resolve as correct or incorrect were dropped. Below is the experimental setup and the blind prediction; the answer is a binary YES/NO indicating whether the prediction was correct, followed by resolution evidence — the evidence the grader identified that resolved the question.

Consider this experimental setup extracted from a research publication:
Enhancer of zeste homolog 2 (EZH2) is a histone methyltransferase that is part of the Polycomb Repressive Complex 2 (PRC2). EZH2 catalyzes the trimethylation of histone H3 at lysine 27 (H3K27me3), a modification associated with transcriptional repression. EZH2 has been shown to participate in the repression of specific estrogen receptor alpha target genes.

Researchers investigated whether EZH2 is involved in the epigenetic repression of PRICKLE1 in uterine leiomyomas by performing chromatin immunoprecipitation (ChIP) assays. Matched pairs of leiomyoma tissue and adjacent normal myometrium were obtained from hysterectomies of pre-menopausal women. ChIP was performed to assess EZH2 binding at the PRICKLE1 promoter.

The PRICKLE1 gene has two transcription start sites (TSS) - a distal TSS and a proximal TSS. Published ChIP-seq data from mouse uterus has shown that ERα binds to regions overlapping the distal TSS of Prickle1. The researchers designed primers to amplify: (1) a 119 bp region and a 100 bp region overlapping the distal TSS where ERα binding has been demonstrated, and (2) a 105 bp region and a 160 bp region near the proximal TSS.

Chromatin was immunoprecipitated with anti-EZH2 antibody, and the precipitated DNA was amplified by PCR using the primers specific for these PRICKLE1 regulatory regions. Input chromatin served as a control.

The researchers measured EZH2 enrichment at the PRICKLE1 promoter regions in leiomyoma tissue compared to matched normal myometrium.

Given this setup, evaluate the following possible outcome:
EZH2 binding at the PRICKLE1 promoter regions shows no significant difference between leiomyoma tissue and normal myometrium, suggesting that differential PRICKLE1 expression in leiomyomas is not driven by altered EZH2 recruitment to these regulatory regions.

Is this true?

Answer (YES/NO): NO